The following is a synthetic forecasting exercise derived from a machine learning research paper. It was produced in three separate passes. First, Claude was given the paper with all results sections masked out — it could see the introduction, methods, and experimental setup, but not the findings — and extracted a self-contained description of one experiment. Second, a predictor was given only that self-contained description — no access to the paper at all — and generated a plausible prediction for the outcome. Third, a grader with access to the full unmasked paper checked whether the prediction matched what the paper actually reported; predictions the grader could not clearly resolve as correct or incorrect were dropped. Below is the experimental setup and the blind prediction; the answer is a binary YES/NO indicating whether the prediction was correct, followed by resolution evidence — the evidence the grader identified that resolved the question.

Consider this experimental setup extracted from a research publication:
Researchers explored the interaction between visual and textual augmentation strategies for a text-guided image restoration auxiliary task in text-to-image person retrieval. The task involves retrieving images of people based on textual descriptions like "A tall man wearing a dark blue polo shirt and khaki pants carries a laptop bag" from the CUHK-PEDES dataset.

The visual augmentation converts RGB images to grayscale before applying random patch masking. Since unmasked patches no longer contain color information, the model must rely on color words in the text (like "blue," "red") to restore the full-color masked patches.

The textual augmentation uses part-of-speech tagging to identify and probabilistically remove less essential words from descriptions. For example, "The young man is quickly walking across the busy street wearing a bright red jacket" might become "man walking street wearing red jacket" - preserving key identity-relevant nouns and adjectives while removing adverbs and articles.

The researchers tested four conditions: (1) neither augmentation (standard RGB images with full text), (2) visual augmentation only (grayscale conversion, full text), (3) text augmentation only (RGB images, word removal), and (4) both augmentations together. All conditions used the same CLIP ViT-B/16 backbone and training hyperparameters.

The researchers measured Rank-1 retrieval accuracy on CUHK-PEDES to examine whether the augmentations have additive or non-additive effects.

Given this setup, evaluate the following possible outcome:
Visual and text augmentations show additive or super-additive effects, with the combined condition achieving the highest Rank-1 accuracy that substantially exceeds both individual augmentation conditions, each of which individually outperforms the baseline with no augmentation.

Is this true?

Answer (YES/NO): NO